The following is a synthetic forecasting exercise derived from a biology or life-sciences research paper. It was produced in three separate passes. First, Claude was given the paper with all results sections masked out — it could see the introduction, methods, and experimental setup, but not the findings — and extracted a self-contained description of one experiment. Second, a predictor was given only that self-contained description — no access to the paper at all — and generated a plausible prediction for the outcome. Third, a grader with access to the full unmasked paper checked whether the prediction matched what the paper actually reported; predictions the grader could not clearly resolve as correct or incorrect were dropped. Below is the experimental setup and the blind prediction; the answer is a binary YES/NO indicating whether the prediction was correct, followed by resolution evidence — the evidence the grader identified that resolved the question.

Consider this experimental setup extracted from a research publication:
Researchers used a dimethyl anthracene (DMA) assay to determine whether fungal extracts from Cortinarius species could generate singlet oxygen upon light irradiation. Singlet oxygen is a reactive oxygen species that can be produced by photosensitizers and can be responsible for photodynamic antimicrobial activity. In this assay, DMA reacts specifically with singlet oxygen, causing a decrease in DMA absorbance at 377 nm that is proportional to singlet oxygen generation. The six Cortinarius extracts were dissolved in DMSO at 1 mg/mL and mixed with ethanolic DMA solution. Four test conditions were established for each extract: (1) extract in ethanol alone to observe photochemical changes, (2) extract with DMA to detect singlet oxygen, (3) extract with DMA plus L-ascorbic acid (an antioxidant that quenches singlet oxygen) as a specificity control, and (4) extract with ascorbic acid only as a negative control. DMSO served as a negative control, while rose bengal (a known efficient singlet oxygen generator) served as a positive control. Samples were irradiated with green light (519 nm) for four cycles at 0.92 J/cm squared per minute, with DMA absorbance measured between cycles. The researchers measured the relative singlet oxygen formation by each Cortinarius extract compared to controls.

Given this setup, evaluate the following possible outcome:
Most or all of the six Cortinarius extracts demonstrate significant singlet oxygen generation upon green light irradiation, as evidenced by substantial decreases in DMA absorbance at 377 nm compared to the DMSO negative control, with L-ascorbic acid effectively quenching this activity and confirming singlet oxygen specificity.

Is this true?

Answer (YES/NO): NO